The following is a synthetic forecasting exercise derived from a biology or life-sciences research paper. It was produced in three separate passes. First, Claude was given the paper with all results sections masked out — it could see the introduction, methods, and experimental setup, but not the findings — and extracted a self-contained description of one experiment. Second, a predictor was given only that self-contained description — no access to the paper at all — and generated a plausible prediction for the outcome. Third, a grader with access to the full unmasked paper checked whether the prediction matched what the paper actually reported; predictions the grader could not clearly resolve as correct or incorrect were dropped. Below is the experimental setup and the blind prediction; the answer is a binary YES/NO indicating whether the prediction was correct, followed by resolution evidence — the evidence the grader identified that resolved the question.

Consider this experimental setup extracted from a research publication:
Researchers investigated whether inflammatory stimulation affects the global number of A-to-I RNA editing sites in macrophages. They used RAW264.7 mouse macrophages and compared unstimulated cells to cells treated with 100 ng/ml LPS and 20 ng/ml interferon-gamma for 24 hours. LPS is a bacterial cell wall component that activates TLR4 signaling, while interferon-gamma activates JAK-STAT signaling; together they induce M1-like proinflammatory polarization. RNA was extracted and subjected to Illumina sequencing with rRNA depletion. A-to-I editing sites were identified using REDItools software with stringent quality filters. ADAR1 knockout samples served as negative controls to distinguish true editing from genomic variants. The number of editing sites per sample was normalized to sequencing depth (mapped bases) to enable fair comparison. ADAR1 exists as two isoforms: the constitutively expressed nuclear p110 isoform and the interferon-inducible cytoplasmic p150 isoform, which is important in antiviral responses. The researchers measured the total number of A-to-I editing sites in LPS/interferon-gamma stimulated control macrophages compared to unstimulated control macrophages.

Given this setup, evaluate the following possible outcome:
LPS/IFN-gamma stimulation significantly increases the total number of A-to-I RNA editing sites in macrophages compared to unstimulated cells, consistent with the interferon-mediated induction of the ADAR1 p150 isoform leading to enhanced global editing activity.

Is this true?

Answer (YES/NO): YES